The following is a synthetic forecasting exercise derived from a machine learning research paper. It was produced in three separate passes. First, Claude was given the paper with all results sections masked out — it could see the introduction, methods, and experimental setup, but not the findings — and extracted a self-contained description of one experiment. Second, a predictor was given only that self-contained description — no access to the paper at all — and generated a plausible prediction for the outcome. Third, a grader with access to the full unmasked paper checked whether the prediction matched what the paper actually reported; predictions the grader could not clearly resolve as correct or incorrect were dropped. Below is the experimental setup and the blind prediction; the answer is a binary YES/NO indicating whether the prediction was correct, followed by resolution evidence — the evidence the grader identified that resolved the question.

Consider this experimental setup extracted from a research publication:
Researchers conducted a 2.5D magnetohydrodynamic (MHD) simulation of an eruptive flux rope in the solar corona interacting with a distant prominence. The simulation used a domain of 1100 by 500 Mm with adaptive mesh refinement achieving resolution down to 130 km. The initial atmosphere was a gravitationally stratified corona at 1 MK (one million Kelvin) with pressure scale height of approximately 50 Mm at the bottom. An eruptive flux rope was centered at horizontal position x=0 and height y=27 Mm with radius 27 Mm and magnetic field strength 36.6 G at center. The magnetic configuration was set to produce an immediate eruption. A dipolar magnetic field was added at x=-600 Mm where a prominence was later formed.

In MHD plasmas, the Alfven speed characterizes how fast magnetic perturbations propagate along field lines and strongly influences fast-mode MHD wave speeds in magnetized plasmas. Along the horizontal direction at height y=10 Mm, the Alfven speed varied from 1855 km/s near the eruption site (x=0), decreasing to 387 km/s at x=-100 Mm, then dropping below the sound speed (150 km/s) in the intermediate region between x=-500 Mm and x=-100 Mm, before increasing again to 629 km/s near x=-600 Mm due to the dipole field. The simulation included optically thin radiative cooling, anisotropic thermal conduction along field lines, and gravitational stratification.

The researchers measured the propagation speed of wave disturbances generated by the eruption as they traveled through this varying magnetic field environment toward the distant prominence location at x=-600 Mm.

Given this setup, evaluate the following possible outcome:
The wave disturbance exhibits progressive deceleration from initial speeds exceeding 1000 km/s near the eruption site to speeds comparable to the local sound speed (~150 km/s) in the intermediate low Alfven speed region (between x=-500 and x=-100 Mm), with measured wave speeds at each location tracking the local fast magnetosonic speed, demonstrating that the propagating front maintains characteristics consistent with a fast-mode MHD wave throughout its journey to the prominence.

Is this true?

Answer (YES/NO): NO